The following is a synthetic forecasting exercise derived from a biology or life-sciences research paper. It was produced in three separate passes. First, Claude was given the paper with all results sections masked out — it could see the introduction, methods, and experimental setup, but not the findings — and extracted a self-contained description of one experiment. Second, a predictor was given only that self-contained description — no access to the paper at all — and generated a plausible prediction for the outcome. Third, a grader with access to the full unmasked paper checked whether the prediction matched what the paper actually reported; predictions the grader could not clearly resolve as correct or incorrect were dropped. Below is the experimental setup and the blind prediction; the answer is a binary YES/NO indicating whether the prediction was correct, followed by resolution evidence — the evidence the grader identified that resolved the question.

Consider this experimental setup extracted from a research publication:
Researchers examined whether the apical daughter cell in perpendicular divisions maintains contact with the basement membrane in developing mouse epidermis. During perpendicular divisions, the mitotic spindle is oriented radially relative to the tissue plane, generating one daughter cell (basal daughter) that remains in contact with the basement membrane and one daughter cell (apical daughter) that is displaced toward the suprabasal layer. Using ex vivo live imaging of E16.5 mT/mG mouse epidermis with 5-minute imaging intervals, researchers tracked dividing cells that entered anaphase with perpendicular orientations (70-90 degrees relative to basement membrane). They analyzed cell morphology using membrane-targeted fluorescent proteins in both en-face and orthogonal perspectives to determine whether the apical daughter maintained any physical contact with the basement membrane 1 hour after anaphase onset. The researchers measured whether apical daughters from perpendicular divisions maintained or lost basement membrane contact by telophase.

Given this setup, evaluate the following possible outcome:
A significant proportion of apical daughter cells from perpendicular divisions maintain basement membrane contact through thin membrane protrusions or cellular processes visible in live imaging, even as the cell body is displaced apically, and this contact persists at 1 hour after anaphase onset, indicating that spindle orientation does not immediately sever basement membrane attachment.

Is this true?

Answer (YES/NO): NO